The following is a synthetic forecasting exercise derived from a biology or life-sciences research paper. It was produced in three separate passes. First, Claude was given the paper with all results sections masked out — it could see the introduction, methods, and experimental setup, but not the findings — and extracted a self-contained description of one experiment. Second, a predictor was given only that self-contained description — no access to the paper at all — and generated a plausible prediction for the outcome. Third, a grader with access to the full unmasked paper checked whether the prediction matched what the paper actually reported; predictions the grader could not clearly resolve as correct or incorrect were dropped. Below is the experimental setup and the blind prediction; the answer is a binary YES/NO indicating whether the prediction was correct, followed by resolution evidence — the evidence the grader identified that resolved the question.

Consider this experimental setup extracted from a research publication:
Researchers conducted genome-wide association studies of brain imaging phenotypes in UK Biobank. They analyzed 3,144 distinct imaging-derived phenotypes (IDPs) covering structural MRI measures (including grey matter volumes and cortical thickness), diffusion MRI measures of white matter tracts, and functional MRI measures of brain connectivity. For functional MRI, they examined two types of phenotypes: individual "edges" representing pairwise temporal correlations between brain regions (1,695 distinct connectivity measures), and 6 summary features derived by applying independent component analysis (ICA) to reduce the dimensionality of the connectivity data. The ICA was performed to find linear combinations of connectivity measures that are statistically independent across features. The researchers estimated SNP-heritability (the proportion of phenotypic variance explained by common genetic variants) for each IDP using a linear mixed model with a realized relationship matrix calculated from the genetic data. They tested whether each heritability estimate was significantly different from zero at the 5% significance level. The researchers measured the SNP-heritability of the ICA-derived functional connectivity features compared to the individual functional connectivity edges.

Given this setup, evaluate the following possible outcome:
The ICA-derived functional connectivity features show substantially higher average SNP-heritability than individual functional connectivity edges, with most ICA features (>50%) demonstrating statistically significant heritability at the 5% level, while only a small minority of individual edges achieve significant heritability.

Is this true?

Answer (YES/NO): YES